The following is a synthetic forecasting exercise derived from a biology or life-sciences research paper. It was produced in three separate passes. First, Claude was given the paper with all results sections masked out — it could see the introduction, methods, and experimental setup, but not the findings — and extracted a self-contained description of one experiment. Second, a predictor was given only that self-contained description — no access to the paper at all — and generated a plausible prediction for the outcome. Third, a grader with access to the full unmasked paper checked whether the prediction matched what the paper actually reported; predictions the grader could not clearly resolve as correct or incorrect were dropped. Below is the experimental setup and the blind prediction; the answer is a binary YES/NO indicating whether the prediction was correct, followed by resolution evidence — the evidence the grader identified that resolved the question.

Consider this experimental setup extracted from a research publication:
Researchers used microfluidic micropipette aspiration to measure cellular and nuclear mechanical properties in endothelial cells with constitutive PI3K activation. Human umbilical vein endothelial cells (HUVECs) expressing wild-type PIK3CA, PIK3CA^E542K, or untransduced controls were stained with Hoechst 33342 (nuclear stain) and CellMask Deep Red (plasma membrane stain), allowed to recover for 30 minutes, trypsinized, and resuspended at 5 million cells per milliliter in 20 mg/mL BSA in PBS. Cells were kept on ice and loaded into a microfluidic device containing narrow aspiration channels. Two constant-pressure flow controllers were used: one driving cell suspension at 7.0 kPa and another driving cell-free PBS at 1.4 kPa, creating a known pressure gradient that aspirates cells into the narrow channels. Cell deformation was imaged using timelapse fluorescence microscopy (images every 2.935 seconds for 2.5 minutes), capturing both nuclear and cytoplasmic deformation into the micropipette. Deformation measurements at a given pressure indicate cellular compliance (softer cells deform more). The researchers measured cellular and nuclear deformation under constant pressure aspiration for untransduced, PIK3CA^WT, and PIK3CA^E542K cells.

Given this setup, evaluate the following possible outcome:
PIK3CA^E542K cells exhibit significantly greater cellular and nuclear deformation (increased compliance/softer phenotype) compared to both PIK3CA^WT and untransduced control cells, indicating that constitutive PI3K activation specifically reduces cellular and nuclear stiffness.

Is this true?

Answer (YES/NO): NO